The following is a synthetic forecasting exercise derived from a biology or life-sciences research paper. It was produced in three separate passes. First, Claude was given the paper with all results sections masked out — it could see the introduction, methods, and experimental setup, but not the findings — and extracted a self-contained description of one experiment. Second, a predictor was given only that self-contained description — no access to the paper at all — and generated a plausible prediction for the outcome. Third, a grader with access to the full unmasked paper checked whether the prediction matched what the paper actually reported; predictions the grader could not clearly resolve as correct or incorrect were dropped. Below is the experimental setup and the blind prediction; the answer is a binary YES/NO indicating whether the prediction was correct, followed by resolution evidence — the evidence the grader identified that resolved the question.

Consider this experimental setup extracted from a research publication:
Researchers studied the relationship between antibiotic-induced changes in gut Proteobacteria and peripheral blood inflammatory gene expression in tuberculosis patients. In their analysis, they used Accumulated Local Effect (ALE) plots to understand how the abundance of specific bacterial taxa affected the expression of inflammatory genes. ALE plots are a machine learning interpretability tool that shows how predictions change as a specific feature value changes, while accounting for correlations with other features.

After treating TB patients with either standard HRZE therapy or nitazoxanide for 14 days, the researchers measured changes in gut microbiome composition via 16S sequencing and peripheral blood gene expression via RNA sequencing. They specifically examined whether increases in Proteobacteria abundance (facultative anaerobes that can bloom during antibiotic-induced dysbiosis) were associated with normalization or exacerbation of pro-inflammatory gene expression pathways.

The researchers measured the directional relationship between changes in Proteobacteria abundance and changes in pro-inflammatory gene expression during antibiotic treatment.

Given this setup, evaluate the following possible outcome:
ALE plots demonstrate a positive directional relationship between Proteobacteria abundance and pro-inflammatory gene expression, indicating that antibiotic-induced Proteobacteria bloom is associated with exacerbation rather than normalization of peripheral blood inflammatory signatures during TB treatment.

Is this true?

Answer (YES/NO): YES